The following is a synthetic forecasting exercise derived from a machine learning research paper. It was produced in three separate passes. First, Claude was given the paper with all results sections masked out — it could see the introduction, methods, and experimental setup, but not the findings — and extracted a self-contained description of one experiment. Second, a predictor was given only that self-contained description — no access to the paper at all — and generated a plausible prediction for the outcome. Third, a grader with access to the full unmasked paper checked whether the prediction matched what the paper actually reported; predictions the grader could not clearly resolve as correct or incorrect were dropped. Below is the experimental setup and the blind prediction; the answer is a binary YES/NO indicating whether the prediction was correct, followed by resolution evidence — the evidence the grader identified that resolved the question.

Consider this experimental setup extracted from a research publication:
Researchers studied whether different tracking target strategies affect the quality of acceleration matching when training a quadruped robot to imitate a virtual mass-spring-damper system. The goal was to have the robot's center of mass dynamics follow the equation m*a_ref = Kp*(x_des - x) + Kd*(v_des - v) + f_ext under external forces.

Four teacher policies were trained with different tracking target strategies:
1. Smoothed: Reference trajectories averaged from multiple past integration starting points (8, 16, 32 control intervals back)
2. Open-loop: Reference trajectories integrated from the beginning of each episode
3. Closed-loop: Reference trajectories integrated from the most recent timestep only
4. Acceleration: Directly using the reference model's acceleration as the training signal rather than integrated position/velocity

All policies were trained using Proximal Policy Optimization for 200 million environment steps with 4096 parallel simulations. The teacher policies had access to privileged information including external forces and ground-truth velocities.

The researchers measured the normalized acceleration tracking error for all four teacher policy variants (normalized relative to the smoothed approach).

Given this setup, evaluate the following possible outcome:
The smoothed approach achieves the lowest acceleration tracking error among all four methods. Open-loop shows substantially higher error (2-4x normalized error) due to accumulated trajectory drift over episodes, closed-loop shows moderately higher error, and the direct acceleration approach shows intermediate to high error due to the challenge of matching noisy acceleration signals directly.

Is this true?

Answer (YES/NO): NO